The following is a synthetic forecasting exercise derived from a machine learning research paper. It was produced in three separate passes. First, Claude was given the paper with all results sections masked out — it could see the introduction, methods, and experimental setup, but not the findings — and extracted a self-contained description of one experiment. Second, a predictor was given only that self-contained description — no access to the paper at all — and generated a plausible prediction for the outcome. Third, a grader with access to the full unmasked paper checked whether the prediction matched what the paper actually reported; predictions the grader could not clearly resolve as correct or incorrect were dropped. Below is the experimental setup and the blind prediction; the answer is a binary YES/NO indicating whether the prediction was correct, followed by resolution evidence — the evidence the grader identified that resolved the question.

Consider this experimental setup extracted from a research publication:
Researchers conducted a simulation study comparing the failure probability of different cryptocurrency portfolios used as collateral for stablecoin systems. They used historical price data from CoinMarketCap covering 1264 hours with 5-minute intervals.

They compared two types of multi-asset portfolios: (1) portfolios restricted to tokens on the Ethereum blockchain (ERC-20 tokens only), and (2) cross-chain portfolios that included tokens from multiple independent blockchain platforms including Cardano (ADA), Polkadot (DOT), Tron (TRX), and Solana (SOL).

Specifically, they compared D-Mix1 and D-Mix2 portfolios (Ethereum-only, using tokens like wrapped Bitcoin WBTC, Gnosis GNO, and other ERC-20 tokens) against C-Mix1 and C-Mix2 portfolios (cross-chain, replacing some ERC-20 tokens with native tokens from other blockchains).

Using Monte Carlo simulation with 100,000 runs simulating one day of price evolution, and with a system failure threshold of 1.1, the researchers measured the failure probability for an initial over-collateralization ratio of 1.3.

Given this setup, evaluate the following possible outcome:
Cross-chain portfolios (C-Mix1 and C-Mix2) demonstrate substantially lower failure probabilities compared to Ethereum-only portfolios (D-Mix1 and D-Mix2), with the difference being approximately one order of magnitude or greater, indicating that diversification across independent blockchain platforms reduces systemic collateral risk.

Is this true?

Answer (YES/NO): NO